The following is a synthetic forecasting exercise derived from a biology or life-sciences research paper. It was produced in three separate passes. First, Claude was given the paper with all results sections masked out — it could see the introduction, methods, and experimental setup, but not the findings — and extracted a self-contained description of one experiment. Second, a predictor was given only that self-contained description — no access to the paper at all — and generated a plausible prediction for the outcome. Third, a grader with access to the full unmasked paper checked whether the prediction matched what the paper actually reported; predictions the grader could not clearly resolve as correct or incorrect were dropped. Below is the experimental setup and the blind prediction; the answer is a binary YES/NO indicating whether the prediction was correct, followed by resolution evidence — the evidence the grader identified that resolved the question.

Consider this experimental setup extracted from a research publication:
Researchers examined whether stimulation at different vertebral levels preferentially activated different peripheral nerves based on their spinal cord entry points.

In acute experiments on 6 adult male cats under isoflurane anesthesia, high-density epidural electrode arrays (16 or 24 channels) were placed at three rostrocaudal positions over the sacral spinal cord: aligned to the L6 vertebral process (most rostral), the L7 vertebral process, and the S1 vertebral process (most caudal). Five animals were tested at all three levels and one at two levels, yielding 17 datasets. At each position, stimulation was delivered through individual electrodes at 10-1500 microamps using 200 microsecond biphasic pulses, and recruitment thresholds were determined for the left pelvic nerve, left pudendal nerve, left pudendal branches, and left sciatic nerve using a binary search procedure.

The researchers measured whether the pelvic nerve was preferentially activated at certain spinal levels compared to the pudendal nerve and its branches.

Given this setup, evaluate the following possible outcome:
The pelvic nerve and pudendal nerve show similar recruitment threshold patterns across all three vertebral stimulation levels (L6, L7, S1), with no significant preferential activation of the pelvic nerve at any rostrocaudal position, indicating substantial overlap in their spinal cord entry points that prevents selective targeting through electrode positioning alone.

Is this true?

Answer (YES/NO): NO